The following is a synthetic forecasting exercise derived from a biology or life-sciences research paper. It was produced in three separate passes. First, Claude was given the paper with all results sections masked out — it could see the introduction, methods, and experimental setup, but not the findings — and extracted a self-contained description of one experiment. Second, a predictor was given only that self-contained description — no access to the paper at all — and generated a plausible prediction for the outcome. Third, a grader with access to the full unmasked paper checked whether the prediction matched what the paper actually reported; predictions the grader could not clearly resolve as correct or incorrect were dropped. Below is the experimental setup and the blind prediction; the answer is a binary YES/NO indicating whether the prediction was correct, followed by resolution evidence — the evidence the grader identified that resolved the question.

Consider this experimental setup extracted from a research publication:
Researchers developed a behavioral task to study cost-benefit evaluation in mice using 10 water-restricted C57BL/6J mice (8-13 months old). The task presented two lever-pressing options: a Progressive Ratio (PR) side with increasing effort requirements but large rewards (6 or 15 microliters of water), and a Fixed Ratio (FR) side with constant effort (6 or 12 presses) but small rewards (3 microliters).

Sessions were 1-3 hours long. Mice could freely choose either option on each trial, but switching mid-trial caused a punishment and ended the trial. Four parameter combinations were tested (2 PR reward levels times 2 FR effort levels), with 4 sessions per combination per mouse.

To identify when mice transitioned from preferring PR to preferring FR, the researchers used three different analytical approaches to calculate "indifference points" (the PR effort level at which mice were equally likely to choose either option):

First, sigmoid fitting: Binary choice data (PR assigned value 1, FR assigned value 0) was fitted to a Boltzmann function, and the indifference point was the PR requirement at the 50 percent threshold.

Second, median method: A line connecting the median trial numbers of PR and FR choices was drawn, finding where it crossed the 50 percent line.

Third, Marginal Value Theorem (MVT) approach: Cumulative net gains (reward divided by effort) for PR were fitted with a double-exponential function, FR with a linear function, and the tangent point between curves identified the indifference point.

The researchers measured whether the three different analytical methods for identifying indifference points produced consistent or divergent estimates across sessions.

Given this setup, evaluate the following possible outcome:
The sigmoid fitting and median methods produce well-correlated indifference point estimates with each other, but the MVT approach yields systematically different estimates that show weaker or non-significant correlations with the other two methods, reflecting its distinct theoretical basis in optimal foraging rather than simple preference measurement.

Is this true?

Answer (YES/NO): NO